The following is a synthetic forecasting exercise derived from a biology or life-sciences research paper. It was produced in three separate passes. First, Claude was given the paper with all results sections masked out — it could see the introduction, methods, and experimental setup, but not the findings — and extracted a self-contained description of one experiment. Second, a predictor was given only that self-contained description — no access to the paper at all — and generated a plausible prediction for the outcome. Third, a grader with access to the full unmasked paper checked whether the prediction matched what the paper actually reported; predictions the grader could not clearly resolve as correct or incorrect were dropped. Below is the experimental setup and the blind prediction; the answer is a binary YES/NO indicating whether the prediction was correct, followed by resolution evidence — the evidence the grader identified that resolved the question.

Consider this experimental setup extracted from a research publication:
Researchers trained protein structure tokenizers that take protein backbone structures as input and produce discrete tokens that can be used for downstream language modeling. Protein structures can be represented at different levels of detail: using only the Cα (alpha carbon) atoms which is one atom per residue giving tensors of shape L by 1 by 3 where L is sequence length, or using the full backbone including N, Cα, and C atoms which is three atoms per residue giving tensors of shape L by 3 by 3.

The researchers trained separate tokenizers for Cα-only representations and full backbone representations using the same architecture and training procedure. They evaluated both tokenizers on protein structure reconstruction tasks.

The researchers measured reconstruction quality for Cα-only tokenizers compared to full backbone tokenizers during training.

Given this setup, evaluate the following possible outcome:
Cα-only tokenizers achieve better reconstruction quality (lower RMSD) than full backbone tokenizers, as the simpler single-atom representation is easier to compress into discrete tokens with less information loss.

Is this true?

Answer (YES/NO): NO